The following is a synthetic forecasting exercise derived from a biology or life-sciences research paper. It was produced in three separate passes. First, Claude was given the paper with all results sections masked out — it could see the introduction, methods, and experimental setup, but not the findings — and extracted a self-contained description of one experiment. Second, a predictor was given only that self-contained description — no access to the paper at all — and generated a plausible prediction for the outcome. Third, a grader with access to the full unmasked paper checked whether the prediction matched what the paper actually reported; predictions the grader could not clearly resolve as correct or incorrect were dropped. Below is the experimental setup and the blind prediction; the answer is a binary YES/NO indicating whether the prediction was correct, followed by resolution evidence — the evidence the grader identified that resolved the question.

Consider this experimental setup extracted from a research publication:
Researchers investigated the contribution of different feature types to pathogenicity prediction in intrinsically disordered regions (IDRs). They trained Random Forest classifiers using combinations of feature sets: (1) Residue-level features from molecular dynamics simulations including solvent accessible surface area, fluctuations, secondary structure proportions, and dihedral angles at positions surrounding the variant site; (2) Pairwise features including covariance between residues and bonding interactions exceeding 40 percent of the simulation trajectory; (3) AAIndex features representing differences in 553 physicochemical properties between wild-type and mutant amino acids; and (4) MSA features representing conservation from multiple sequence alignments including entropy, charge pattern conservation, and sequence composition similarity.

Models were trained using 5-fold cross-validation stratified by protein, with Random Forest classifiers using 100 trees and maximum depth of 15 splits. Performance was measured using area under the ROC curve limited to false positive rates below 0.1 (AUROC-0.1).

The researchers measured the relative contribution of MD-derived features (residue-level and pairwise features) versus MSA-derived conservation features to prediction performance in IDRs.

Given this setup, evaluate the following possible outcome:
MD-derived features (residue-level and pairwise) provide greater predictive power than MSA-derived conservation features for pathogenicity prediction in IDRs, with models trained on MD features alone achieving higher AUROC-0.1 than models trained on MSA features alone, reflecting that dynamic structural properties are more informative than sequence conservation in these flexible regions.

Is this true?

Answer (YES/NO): NO